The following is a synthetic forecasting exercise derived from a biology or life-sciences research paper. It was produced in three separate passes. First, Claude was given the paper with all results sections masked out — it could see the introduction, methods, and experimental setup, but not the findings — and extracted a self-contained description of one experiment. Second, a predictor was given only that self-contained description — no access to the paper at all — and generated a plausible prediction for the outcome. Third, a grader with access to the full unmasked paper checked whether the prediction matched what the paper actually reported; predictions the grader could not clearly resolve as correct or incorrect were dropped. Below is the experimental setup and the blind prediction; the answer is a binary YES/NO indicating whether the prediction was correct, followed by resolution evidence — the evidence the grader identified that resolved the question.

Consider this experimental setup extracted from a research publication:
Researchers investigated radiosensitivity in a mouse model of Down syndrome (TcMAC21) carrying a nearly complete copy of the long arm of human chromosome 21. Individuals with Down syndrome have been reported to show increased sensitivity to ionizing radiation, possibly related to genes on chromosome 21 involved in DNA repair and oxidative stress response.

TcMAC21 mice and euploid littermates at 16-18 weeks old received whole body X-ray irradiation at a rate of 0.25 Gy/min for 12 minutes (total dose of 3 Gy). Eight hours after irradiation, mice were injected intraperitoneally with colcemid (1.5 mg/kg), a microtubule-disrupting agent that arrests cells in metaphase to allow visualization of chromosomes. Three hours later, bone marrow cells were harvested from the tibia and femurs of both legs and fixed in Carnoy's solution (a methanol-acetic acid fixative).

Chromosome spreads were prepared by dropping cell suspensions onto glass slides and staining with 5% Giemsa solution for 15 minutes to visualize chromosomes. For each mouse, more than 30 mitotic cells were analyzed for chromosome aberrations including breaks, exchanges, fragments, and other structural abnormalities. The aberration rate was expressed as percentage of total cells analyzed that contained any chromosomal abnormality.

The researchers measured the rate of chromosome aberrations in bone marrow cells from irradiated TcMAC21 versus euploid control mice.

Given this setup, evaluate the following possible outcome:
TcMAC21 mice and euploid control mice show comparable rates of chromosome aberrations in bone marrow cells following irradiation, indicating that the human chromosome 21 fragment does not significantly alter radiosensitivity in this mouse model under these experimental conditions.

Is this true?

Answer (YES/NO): NO